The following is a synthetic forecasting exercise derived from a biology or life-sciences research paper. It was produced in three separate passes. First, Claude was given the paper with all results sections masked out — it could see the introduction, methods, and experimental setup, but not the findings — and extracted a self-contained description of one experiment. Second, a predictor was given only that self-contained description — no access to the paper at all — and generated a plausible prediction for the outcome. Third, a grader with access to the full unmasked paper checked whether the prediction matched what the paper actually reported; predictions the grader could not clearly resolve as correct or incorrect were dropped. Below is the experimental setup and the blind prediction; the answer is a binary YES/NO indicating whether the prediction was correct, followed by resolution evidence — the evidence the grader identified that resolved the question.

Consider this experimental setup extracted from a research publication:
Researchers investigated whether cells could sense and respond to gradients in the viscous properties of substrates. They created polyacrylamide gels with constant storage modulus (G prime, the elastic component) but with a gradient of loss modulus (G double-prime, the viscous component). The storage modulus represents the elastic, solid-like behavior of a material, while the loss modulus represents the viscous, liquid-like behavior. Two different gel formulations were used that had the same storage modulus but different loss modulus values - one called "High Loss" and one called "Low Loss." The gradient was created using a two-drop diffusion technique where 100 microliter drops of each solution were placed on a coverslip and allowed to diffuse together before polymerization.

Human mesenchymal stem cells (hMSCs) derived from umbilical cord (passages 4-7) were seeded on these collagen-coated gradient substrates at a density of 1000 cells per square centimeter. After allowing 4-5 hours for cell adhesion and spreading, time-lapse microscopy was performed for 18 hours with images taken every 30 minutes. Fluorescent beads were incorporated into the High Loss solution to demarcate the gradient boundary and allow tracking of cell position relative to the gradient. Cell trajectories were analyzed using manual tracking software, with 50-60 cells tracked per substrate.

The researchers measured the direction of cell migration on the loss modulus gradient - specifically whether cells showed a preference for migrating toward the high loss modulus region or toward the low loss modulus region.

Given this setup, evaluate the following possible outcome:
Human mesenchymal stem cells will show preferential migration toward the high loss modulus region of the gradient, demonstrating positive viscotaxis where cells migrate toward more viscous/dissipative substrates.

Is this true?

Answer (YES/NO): NO